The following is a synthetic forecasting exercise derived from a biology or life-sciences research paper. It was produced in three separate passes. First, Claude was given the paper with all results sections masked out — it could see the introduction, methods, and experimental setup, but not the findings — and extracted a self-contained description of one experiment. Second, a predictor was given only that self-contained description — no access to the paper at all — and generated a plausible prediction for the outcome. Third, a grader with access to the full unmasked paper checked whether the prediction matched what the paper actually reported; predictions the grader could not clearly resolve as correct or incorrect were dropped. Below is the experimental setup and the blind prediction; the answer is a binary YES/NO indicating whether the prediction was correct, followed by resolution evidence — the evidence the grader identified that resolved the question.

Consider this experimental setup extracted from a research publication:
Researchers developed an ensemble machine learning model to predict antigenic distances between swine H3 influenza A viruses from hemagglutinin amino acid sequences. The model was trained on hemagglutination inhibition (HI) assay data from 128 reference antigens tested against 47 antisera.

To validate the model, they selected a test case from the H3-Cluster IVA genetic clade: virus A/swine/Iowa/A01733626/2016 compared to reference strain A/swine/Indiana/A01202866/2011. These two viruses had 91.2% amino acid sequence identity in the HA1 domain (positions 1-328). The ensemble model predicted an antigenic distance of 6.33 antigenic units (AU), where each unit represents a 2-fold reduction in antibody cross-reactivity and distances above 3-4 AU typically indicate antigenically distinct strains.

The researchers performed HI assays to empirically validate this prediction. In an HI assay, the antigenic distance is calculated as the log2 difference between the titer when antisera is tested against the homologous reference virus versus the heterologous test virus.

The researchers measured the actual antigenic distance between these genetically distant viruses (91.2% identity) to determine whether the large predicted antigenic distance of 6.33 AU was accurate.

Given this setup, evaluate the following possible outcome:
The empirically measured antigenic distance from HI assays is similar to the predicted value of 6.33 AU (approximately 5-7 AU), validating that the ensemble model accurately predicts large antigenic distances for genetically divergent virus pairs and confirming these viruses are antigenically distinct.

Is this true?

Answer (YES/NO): YES